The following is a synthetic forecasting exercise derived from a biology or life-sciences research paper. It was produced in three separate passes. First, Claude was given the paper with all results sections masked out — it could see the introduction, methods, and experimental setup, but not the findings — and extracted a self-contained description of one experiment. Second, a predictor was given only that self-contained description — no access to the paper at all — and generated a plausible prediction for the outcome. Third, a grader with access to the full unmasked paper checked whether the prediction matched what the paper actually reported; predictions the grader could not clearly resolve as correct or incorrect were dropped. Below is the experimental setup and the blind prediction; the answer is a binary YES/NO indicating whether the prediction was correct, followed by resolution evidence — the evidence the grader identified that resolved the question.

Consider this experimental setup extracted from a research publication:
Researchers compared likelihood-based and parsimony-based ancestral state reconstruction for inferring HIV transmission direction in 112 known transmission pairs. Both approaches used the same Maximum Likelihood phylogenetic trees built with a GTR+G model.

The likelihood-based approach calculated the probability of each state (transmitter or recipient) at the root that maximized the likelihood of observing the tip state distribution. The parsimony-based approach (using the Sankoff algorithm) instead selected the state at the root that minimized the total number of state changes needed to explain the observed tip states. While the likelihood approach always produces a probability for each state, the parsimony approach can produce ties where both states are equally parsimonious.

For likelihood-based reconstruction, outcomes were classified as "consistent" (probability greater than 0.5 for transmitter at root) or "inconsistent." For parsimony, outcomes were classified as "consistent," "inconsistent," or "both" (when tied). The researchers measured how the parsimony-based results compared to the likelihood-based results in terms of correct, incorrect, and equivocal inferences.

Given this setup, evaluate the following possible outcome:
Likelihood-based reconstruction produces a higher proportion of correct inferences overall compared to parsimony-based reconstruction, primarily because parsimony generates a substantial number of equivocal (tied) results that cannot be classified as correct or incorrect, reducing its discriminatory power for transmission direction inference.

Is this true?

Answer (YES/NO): NO